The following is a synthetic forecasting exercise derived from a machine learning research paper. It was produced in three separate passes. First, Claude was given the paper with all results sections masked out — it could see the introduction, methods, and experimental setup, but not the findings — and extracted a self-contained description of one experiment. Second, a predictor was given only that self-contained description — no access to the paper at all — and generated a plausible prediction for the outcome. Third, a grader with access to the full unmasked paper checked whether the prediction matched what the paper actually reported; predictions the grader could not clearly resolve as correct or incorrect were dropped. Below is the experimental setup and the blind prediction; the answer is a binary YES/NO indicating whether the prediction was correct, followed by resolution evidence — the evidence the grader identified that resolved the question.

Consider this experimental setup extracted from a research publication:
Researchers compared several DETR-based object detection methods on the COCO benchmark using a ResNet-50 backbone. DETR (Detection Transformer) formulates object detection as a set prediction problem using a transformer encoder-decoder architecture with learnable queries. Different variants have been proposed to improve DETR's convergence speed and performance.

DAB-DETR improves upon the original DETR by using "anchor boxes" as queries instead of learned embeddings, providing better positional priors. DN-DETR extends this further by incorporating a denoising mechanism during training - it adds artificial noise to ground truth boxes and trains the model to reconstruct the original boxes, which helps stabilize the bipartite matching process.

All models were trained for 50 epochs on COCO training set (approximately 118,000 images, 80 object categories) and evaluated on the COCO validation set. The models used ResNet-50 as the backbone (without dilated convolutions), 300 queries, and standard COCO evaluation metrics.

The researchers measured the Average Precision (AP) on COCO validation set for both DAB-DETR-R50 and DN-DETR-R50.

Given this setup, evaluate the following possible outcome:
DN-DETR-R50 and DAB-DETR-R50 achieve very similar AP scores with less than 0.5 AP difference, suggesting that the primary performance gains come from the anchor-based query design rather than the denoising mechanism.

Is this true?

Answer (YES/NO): NO